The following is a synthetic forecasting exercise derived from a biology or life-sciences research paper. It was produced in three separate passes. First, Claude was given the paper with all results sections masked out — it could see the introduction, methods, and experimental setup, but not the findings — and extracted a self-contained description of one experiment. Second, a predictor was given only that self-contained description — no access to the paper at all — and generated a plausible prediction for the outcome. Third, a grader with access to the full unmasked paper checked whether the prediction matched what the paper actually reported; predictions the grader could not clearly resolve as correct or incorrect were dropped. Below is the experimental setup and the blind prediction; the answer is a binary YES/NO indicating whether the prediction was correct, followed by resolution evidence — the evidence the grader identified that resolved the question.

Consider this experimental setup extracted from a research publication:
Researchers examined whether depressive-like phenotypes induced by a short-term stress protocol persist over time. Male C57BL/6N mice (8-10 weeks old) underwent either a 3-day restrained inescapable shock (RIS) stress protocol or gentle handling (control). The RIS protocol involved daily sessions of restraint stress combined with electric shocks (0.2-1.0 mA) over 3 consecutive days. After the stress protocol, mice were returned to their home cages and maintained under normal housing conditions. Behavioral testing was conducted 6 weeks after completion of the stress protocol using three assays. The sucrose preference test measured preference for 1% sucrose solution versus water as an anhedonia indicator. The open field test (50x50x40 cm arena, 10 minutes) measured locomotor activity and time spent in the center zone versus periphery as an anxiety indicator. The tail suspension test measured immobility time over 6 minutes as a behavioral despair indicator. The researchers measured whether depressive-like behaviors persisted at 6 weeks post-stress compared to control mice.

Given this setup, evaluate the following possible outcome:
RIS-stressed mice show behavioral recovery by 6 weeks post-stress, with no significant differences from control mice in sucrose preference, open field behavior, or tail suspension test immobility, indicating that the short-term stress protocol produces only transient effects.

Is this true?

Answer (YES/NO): NO